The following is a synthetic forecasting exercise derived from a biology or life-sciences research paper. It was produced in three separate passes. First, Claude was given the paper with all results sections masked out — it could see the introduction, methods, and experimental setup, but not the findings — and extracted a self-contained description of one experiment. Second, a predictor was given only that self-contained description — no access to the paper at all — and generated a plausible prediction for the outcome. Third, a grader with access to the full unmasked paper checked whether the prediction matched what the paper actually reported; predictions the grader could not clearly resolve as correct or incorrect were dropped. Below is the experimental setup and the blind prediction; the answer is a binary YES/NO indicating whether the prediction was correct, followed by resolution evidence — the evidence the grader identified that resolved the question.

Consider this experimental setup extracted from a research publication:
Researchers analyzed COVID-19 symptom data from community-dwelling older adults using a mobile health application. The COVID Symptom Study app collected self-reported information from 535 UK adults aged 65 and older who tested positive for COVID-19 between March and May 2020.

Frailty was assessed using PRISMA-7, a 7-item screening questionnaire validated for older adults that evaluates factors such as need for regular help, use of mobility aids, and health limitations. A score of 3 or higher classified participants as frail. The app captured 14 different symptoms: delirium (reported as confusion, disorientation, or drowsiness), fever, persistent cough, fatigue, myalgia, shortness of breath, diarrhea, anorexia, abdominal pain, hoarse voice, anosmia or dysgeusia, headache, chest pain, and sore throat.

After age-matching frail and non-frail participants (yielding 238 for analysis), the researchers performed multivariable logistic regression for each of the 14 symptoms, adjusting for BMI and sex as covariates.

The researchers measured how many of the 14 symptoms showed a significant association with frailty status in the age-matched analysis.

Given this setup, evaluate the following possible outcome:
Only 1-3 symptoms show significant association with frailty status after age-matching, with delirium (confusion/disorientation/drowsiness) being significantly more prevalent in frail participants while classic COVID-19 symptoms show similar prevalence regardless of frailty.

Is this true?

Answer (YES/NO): NO